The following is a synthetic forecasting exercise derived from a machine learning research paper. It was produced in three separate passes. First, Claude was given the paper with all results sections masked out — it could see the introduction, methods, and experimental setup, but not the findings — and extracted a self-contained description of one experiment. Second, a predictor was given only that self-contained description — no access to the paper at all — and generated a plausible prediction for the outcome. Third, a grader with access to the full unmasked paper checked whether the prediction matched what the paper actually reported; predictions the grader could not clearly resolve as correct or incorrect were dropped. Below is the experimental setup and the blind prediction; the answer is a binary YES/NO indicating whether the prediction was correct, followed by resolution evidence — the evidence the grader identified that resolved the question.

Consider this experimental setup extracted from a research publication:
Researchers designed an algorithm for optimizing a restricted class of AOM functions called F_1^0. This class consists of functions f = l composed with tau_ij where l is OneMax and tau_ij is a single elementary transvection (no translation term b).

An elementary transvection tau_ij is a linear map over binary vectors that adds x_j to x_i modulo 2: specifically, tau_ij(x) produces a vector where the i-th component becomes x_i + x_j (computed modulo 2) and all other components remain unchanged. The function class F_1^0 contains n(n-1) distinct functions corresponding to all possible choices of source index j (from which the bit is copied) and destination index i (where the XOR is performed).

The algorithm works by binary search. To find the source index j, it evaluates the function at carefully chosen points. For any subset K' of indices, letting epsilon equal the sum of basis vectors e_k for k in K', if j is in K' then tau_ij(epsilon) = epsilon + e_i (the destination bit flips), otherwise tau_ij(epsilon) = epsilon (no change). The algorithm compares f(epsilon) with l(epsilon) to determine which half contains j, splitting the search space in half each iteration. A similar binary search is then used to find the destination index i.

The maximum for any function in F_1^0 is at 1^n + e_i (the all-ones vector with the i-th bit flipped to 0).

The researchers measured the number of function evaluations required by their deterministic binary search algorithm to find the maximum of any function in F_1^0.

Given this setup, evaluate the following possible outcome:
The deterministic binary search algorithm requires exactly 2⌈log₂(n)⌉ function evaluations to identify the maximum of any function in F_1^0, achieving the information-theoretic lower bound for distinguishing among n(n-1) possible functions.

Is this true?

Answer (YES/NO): NO